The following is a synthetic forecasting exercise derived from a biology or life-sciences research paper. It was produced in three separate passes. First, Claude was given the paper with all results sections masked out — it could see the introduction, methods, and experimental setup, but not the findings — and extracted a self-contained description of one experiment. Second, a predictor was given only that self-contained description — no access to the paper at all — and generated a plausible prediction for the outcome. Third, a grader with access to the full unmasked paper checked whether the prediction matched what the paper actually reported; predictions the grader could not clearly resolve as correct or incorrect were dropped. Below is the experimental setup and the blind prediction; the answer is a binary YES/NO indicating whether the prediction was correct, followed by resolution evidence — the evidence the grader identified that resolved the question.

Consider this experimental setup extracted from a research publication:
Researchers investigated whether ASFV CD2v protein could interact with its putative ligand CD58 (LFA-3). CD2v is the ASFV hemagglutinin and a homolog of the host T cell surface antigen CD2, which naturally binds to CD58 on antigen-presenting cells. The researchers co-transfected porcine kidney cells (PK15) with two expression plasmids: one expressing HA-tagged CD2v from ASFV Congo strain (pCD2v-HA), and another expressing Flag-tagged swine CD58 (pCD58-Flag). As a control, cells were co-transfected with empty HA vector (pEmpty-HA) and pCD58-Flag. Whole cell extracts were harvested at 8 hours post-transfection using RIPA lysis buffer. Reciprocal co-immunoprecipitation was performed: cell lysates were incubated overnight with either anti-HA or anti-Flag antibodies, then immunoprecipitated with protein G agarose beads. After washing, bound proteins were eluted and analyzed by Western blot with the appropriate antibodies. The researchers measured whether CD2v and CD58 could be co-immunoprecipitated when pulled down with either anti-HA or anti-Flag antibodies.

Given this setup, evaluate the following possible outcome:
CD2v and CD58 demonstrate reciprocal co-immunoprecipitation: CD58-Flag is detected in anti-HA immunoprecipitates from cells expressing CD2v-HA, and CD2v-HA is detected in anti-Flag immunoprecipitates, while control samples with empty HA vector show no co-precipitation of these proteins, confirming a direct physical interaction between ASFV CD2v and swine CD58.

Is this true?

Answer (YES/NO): YES